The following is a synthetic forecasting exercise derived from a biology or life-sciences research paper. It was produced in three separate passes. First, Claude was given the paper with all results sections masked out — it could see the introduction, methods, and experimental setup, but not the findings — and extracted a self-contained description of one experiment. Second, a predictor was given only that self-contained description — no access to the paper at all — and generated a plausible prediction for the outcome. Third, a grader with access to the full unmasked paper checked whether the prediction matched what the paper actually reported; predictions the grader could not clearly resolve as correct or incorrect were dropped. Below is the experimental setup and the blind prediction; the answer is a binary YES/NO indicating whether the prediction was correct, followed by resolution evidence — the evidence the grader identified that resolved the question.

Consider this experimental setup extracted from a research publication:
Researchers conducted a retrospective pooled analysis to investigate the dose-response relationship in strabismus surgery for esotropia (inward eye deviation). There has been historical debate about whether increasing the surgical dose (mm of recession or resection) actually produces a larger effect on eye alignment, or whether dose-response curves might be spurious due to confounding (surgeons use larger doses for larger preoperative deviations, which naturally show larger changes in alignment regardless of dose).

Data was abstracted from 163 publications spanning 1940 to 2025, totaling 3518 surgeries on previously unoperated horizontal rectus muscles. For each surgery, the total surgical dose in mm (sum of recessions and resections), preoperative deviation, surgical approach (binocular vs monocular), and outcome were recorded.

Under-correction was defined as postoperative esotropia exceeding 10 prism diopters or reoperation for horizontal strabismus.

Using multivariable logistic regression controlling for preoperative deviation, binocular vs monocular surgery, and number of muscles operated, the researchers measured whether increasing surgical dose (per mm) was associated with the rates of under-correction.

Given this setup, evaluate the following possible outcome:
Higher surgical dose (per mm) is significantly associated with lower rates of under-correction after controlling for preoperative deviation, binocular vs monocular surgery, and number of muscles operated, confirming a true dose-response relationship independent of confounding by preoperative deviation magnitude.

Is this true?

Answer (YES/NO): YES